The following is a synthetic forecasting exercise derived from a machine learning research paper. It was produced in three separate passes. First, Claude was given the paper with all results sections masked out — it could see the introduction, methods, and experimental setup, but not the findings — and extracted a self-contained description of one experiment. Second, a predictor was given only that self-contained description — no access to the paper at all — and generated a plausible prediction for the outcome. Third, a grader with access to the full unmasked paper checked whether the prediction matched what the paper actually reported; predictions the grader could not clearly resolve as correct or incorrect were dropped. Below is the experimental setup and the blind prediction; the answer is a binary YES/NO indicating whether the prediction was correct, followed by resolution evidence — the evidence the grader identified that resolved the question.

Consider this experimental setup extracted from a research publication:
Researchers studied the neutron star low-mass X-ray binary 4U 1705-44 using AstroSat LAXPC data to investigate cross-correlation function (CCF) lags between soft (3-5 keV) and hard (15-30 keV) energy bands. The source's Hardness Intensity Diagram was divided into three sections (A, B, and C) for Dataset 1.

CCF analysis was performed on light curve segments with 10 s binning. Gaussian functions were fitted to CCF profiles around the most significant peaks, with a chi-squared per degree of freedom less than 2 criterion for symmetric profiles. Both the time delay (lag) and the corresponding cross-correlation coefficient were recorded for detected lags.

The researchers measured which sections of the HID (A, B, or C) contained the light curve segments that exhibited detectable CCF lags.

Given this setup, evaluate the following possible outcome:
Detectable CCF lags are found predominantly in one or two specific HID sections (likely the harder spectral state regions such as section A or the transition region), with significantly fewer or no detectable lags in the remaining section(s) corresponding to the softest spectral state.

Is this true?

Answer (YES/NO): YES